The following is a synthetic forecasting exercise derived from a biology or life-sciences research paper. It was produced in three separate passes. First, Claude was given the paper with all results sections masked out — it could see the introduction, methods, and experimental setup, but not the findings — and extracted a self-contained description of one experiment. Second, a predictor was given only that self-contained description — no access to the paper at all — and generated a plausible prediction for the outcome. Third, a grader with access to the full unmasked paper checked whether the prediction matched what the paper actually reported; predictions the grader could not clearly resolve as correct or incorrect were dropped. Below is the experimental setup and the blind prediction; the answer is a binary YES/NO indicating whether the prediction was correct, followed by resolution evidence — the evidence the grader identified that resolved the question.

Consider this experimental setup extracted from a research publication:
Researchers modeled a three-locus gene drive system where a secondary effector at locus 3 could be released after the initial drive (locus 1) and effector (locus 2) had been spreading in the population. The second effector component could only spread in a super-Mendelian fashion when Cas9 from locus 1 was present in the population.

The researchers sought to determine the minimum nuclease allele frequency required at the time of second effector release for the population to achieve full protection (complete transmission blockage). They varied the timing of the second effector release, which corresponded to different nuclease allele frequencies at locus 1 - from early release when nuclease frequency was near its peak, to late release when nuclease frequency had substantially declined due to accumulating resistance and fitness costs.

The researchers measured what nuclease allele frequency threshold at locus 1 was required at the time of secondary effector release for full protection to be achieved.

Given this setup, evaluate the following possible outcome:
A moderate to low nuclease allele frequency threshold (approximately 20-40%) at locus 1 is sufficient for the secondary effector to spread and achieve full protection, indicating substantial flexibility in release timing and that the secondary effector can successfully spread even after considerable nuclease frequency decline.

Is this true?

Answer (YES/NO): NO